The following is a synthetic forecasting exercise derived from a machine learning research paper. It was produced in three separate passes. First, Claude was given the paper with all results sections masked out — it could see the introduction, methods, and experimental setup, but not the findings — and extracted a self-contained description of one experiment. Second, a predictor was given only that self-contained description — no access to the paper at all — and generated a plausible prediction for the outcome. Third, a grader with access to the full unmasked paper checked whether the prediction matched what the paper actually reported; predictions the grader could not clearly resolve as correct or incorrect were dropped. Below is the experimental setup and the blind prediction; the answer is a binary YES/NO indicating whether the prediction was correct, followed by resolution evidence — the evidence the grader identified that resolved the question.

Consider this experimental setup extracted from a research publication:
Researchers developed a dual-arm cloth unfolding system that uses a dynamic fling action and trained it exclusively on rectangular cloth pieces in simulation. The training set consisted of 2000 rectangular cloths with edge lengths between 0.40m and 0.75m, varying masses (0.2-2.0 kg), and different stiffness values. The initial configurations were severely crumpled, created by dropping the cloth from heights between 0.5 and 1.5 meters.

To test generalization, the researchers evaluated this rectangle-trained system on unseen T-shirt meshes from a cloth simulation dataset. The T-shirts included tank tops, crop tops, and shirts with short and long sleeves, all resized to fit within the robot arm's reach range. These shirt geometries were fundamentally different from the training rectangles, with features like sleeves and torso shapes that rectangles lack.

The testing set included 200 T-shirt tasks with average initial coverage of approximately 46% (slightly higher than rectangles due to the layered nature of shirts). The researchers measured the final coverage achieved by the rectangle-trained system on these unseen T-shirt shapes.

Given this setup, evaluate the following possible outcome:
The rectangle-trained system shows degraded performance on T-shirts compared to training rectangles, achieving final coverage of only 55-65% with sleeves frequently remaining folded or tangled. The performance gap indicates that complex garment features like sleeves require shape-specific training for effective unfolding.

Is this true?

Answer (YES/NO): NO